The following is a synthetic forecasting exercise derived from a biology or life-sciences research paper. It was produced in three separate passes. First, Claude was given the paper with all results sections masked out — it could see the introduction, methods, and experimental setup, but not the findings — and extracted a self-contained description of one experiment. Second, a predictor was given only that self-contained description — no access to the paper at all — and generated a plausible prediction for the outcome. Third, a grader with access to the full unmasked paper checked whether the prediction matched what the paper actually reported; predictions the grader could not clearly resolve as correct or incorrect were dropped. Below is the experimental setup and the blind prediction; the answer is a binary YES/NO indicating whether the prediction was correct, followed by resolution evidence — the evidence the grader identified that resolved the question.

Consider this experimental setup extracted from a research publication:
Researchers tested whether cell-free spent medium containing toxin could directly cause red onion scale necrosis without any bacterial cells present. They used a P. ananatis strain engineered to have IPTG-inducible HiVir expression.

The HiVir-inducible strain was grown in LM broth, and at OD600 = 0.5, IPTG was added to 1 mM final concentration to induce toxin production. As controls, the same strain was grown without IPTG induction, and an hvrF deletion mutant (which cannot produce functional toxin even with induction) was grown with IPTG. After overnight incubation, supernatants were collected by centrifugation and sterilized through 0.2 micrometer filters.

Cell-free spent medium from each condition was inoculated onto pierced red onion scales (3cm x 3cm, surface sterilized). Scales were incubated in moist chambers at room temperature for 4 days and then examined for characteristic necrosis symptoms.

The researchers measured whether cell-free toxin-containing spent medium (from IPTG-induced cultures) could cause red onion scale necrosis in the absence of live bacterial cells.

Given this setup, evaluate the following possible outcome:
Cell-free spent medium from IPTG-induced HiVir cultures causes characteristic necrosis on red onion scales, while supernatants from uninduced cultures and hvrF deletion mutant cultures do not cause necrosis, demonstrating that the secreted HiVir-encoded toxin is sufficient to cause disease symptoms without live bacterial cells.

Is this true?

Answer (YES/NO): YES